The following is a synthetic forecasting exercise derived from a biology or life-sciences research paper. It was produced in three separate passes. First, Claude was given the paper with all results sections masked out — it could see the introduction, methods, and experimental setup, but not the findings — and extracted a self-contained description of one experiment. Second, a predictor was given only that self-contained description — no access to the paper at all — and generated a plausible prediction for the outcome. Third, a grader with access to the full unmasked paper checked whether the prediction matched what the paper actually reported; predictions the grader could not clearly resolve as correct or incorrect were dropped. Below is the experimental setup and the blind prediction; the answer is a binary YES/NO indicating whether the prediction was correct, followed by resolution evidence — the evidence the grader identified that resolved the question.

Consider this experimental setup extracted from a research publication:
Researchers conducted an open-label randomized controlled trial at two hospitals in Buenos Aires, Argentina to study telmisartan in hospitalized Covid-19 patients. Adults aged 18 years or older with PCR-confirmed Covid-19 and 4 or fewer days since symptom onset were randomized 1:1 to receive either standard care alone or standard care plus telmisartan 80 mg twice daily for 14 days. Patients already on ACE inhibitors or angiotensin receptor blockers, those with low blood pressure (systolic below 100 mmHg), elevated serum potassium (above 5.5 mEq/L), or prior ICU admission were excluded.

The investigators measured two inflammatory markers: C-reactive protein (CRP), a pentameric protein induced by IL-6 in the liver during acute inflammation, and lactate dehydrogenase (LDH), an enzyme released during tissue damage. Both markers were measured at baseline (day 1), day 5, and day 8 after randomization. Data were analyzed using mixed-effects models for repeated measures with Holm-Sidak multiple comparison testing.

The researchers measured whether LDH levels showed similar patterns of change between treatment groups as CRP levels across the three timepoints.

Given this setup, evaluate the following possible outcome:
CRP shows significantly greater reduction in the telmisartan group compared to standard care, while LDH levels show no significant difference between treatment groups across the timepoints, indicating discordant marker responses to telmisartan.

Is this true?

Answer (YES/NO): YES